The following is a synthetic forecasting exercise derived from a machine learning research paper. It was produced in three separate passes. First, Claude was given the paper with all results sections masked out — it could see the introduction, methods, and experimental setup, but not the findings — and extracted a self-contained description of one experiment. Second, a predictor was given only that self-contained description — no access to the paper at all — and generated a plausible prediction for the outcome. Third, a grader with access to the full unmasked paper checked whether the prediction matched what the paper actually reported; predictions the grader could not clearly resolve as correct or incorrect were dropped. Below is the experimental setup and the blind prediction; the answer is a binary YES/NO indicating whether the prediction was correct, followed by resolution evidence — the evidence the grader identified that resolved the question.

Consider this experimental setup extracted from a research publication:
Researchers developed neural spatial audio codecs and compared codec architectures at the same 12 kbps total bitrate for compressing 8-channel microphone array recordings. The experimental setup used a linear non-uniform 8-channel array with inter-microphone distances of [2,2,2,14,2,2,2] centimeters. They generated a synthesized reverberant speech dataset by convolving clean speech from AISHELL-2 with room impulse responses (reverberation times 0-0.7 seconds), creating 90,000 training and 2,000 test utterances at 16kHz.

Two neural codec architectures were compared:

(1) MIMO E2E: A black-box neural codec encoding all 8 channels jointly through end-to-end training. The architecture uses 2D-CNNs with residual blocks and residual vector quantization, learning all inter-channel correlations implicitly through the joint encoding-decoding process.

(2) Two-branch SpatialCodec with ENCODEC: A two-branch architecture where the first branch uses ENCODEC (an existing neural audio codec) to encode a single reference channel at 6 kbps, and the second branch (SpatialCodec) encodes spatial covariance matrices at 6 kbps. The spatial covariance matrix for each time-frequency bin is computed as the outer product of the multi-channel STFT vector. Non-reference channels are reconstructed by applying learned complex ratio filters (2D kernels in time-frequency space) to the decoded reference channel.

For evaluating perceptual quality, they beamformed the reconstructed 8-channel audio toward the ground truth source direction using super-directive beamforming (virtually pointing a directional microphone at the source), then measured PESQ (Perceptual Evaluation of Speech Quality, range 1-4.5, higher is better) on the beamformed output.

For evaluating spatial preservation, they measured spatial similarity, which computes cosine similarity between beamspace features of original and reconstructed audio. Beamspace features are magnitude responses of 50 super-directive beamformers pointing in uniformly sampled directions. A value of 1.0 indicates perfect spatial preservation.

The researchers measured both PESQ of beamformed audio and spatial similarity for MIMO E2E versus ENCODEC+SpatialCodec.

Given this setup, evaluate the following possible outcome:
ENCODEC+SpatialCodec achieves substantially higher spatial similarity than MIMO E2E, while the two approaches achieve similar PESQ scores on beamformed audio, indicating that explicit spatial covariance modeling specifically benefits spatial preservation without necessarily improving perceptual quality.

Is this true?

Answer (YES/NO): NO